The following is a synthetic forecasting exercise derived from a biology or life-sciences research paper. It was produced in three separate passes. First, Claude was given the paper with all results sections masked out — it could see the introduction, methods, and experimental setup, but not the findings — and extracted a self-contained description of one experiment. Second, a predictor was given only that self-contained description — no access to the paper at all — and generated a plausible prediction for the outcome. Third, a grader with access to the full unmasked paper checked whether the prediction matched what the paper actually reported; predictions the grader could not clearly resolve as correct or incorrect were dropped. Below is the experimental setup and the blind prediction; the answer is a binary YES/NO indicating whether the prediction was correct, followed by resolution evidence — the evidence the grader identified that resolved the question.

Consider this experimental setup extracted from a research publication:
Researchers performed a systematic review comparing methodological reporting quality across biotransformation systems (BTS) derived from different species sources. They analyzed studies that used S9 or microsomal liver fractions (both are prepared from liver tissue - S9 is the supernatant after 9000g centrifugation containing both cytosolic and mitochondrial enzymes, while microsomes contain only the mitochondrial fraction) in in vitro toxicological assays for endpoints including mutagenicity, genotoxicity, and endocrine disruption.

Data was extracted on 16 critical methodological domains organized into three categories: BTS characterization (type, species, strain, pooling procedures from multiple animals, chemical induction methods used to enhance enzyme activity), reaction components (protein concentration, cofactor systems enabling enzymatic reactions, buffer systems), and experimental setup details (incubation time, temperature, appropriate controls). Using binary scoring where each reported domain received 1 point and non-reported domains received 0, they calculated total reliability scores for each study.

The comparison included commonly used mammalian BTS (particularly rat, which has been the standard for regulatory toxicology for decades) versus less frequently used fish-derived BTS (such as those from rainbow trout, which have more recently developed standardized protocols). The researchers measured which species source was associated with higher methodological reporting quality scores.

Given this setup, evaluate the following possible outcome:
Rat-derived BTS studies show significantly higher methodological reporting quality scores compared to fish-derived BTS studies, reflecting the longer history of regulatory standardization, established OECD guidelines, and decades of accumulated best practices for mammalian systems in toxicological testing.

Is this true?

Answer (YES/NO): NO